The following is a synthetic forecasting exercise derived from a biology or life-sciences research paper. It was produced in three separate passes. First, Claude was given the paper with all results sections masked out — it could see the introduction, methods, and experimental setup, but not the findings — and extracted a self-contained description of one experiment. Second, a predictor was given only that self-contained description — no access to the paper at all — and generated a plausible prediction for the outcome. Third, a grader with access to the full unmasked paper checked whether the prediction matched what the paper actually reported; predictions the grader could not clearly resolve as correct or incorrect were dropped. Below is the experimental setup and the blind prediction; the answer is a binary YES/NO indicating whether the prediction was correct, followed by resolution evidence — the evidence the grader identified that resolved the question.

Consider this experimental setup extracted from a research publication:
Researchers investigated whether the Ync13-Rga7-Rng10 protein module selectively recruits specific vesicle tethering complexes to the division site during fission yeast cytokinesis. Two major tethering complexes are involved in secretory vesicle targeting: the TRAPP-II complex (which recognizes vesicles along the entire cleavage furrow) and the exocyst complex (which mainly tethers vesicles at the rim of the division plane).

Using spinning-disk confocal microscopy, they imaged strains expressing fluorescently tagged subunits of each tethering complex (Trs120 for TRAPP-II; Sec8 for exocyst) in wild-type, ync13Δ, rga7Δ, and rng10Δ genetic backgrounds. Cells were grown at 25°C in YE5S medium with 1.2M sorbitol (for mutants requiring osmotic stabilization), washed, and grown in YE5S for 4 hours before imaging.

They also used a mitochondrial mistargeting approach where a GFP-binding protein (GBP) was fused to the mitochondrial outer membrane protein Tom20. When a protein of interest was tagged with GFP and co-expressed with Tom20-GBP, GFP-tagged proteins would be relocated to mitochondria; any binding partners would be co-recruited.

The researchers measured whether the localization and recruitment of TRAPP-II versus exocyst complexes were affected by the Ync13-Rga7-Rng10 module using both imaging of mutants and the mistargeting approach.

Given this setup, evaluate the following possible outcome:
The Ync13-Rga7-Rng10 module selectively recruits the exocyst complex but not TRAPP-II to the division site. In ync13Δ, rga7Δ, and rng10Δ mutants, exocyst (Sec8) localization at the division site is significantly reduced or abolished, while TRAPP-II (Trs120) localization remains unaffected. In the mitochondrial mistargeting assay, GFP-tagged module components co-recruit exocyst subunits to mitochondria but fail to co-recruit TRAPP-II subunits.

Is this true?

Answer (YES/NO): NO